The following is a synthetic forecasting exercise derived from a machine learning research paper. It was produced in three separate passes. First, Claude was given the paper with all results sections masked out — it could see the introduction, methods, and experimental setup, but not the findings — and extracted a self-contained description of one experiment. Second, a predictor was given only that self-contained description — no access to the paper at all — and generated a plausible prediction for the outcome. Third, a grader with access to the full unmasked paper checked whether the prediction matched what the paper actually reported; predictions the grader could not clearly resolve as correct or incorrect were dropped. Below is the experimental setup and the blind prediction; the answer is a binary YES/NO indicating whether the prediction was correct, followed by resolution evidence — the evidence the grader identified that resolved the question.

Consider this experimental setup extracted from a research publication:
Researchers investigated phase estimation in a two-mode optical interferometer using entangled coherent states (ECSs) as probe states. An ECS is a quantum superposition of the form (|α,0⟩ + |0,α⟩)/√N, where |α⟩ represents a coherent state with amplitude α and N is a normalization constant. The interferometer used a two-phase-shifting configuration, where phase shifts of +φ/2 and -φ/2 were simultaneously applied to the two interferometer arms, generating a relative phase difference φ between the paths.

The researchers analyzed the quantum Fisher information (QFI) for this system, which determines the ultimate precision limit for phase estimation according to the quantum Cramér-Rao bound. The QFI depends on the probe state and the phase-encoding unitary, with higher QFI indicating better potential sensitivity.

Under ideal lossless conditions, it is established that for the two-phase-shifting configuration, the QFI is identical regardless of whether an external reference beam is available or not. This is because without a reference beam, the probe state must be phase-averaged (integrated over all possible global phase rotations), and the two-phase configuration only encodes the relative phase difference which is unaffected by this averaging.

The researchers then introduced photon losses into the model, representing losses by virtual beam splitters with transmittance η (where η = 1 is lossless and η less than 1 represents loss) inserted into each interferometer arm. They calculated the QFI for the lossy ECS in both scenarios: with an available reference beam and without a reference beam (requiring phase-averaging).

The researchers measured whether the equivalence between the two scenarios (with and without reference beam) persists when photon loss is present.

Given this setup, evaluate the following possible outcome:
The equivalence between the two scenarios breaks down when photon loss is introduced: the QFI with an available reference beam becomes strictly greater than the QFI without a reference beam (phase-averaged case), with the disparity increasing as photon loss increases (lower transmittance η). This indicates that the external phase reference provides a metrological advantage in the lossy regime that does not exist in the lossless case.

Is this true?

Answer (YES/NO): NO